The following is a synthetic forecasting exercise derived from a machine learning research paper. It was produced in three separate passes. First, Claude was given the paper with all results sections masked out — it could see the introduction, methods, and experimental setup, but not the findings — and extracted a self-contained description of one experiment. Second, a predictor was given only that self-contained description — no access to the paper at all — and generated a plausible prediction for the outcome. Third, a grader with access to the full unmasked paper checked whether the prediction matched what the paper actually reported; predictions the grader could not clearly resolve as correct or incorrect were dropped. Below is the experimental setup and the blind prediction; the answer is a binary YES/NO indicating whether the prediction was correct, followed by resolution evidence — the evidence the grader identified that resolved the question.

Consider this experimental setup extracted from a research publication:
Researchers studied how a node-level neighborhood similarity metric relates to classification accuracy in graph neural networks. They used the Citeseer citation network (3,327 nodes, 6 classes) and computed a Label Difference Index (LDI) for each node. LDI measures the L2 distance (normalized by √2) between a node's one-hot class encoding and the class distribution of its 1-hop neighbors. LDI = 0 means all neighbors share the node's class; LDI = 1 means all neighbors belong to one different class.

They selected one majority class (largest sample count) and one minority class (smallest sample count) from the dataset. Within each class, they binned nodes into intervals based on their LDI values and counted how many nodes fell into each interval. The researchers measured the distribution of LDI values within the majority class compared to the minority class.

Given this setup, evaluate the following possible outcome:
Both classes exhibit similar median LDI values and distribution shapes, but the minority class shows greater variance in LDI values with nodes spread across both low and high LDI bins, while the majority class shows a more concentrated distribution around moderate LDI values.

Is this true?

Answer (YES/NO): NO